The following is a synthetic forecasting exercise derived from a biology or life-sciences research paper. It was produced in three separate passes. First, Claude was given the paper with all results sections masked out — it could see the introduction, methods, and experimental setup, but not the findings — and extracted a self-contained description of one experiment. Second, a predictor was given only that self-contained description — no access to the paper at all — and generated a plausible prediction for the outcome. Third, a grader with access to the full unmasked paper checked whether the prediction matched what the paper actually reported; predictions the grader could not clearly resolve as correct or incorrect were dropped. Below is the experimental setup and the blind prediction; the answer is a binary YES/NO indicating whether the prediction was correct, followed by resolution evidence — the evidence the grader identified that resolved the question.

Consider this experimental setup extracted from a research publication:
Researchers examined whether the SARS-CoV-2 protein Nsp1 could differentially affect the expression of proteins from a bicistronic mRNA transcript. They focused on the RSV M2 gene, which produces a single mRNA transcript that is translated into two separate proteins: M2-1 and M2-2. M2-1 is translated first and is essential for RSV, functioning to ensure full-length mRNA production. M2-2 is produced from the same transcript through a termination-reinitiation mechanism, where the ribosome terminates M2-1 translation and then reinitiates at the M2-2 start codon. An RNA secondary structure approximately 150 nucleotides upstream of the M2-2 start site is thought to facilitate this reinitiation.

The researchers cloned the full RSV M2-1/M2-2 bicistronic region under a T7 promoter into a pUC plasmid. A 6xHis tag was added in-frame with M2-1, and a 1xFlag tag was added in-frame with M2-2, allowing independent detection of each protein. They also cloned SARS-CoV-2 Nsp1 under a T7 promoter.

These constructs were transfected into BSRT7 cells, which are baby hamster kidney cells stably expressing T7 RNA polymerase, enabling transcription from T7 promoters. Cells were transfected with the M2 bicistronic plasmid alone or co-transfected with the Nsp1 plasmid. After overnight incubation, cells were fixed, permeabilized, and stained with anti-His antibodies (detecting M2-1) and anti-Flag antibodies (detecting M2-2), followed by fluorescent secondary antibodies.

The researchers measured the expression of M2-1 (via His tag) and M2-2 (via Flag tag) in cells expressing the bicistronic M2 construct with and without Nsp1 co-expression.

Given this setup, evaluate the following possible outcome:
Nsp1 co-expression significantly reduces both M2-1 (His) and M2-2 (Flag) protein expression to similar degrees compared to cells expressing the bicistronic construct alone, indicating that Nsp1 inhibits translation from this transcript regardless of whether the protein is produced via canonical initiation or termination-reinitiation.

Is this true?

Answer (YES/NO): NO